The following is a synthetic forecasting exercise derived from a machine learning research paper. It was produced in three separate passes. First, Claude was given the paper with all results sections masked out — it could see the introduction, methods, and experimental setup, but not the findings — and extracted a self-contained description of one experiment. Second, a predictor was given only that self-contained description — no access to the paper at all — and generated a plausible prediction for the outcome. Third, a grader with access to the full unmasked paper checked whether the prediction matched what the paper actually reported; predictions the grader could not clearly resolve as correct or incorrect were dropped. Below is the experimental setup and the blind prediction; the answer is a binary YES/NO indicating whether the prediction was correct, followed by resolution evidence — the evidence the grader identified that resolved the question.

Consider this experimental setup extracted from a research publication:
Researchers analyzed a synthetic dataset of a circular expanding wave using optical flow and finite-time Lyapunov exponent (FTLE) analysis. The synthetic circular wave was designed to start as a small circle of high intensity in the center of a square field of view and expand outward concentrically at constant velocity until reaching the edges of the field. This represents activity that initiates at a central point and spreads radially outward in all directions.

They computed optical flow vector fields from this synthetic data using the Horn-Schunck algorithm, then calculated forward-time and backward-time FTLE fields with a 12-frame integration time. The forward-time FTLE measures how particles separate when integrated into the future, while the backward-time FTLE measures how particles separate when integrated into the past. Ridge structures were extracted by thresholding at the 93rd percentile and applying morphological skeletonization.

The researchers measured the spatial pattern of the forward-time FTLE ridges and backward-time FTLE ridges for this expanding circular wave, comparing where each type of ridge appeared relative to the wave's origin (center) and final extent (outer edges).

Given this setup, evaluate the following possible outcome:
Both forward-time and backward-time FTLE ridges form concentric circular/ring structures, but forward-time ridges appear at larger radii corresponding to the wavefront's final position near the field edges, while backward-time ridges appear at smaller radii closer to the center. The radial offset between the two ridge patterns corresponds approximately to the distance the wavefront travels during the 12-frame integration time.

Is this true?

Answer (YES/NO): NO